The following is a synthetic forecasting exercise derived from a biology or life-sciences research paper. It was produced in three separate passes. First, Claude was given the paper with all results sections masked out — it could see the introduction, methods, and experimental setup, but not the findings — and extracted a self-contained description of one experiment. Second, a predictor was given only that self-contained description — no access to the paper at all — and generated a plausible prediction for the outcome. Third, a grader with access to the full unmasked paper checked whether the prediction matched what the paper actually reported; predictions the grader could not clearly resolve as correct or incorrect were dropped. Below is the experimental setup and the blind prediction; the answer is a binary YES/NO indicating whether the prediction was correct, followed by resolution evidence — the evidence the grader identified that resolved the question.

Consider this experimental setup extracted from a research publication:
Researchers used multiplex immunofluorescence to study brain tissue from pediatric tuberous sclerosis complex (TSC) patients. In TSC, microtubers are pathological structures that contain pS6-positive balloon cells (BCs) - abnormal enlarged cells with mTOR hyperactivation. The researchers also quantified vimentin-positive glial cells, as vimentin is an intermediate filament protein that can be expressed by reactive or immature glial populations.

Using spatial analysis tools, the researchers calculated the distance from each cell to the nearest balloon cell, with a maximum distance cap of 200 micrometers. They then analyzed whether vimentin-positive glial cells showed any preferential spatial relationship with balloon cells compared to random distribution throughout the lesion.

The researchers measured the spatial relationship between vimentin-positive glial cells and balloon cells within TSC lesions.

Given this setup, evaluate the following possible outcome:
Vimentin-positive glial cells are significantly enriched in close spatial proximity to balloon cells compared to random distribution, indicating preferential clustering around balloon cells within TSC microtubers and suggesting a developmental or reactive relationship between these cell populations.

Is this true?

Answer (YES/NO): YES